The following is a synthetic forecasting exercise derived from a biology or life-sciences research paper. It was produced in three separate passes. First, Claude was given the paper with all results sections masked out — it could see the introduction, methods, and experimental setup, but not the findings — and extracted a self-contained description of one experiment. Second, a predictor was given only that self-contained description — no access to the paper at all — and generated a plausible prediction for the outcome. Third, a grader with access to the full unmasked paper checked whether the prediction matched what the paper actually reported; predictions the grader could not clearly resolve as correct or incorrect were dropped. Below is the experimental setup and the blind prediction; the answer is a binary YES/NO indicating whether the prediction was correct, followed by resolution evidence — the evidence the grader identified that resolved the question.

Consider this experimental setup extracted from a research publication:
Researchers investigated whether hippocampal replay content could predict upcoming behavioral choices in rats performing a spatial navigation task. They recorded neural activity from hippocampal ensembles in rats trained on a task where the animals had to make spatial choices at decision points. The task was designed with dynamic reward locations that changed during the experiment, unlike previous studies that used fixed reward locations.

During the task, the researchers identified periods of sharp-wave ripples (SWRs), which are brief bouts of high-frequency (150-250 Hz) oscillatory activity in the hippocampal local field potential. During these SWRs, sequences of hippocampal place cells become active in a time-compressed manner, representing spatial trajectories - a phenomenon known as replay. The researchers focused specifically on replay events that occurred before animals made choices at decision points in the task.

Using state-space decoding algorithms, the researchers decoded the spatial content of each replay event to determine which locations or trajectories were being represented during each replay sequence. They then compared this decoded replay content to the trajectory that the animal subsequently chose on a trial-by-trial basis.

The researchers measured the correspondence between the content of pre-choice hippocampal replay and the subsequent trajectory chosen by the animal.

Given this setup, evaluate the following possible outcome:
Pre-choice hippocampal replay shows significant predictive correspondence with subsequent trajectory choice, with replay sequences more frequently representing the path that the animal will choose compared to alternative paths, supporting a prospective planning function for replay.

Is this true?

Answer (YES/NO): NO